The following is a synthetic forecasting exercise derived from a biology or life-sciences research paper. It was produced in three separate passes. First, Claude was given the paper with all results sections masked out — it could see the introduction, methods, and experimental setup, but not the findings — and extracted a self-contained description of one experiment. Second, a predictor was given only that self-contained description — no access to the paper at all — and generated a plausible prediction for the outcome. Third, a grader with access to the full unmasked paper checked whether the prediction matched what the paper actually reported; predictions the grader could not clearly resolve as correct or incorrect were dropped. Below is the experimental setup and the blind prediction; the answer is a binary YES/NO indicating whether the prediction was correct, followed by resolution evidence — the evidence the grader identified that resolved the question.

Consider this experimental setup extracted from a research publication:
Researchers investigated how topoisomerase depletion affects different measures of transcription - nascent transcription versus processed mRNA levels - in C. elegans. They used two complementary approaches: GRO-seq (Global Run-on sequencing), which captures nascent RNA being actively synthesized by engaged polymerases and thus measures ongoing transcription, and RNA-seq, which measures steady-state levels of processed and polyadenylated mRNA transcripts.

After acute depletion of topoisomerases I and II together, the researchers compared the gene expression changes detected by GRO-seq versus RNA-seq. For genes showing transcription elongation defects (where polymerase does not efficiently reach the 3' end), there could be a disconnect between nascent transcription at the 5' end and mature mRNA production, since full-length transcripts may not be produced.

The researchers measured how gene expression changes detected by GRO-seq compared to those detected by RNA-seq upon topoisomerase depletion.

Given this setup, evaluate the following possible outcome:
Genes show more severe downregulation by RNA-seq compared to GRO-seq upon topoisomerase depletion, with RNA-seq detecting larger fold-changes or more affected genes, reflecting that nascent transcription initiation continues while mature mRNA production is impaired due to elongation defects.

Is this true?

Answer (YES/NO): YES